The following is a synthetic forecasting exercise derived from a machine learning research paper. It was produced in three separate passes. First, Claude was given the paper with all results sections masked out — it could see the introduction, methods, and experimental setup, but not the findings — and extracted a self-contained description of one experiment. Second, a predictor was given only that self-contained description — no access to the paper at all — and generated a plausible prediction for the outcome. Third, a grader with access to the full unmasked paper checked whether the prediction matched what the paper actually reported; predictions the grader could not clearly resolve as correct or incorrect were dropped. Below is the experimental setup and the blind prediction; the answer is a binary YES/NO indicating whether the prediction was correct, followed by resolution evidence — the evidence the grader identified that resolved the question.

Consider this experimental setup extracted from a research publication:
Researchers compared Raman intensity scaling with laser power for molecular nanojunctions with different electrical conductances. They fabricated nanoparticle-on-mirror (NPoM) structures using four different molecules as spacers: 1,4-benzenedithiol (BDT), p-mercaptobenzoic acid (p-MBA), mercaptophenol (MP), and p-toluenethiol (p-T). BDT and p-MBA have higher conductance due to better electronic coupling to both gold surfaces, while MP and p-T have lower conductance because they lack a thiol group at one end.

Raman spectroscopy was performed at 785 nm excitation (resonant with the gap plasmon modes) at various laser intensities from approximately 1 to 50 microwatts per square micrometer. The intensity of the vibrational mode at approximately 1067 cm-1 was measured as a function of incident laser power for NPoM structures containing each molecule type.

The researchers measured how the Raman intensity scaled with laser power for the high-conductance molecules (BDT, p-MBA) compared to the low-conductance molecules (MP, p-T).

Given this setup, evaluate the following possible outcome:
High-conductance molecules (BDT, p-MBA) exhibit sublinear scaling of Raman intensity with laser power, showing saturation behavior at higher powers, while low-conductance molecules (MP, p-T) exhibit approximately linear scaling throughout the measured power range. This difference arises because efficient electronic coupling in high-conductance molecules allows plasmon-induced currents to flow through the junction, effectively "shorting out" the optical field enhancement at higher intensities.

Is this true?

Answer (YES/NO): NO